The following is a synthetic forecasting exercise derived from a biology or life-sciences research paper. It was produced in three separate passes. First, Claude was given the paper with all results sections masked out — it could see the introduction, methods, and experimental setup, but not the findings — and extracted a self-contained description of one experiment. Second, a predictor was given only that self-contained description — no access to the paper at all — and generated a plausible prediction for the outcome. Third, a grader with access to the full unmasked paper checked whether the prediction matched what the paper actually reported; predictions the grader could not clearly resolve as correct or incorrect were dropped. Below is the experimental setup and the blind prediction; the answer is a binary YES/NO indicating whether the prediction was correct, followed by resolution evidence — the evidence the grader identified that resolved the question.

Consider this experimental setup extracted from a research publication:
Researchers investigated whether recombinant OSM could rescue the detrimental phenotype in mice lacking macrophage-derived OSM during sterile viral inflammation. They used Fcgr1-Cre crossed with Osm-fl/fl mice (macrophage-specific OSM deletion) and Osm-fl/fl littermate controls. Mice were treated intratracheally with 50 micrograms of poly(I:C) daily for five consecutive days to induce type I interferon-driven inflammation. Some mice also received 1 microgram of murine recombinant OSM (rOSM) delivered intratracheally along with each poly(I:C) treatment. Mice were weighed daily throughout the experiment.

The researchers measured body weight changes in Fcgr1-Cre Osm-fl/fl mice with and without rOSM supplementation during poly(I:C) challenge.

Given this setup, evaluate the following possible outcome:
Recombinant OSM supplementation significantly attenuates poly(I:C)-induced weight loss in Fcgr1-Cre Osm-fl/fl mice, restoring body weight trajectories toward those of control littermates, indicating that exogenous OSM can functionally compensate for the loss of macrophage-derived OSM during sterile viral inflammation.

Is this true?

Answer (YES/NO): YES